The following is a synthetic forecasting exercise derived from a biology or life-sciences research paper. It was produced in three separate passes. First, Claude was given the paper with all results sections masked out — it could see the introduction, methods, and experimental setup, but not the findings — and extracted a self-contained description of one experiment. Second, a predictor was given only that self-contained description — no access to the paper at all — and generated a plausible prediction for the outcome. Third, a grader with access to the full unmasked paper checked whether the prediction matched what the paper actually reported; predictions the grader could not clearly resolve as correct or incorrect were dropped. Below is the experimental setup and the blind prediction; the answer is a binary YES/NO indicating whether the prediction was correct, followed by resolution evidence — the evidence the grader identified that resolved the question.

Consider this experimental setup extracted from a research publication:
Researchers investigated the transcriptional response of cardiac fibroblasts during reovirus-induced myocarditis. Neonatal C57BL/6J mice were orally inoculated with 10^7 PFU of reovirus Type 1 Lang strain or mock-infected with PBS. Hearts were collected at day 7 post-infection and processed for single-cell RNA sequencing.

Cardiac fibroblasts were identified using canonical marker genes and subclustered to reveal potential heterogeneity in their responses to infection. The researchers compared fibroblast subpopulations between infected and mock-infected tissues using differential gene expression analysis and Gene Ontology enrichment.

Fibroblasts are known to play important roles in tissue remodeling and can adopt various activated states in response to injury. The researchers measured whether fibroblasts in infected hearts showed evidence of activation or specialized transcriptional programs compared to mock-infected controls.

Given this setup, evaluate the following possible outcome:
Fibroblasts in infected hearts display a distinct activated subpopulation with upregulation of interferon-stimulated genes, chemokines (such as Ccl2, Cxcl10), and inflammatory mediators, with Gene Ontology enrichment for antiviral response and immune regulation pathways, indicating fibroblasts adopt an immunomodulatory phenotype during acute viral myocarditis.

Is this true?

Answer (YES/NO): NO